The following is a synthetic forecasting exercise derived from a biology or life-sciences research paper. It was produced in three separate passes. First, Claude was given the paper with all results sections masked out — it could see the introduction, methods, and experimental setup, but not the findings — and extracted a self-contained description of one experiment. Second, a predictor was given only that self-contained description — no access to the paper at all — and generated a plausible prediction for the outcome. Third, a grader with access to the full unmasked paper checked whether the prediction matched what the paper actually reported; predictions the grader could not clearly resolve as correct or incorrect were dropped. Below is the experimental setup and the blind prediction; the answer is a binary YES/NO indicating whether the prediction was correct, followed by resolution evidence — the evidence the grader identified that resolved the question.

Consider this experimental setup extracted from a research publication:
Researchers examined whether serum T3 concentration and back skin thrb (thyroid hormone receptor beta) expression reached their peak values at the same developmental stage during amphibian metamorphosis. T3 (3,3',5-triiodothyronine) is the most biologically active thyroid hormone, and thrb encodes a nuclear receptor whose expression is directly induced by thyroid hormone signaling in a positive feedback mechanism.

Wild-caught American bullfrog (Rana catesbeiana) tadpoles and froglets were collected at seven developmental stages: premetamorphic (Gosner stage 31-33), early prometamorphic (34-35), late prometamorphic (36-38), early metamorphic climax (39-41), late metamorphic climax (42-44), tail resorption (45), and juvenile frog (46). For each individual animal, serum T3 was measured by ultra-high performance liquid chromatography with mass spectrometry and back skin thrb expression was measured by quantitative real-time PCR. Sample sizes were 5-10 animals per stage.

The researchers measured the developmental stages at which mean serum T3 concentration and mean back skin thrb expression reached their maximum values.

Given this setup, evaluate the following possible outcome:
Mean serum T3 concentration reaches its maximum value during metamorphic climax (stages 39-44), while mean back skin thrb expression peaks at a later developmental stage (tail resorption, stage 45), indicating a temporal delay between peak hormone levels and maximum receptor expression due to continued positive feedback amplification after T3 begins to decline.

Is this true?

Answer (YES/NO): NO